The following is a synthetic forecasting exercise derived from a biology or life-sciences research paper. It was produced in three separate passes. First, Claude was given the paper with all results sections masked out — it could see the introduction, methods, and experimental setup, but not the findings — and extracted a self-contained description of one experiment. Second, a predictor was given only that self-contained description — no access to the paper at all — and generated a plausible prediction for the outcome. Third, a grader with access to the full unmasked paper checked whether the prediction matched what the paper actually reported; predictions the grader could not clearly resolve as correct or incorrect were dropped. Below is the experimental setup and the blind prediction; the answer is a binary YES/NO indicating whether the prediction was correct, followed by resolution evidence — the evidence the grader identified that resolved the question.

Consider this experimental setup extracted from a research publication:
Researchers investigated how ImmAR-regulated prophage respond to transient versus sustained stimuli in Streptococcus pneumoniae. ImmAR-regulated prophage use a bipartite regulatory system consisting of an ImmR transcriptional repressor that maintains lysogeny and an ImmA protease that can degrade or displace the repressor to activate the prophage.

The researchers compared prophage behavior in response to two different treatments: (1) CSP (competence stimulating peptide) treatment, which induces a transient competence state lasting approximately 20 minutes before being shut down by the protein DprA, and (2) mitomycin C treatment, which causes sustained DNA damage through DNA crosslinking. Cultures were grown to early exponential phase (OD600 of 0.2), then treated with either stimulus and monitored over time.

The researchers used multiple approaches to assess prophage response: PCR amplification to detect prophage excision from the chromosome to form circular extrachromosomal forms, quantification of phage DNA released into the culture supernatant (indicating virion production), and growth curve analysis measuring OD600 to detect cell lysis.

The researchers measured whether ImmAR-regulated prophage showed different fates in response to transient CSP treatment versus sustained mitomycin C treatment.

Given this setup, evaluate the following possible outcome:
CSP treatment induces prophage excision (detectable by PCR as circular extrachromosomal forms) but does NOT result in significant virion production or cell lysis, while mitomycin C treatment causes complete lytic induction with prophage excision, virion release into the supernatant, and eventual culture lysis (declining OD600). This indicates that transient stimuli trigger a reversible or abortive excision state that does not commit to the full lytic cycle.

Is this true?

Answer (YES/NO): NO